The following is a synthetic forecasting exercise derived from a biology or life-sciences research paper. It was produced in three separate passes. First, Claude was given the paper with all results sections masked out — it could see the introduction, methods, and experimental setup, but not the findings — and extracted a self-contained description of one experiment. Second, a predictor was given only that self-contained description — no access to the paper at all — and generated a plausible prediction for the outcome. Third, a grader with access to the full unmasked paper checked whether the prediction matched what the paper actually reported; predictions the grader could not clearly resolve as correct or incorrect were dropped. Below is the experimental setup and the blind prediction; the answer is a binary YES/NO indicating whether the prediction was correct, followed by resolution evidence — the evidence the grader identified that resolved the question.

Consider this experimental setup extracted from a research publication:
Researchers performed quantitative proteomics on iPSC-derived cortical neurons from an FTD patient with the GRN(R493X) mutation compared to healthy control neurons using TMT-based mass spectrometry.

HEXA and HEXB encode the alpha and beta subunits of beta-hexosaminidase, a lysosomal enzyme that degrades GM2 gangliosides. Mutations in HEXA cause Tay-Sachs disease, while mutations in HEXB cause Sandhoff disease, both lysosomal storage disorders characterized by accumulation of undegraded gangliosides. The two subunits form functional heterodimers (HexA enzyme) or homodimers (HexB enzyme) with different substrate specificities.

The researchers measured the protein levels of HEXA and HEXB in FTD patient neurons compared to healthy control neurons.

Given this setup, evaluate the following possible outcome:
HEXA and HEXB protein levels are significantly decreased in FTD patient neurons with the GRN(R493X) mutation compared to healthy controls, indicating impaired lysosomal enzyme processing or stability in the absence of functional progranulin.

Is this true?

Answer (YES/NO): NO